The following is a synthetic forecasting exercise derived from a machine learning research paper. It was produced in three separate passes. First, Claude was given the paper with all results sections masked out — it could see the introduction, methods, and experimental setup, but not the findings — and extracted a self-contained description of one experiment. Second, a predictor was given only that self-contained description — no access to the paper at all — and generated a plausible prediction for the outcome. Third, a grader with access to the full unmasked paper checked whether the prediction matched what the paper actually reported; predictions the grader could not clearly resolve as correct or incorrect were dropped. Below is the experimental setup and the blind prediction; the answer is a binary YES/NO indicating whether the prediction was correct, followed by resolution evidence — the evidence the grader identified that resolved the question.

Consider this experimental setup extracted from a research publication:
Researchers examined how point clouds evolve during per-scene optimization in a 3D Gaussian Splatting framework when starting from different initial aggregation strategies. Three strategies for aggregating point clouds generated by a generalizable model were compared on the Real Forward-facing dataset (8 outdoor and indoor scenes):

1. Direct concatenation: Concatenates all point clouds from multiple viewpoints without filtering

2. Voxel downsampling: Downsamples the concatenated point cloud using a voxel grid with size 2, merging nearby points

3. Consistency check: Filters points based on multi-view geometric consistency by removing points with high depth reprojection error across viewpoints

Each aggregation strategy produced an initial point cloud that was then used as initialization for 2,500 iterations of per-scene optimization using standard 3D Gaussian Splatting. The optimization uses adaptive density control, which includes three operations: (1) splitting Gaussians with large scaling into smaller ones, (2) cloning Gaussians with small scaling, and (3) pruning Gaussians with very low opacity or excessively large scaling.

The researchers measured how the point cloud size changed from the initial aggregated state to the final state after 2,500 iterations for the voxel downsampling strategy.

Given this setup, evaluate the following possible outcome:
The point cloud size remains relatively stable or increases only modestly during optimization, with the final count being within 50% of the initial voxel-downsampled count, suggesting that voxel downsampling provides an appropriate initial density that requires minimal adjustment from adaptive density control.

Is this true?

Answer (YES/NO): YES